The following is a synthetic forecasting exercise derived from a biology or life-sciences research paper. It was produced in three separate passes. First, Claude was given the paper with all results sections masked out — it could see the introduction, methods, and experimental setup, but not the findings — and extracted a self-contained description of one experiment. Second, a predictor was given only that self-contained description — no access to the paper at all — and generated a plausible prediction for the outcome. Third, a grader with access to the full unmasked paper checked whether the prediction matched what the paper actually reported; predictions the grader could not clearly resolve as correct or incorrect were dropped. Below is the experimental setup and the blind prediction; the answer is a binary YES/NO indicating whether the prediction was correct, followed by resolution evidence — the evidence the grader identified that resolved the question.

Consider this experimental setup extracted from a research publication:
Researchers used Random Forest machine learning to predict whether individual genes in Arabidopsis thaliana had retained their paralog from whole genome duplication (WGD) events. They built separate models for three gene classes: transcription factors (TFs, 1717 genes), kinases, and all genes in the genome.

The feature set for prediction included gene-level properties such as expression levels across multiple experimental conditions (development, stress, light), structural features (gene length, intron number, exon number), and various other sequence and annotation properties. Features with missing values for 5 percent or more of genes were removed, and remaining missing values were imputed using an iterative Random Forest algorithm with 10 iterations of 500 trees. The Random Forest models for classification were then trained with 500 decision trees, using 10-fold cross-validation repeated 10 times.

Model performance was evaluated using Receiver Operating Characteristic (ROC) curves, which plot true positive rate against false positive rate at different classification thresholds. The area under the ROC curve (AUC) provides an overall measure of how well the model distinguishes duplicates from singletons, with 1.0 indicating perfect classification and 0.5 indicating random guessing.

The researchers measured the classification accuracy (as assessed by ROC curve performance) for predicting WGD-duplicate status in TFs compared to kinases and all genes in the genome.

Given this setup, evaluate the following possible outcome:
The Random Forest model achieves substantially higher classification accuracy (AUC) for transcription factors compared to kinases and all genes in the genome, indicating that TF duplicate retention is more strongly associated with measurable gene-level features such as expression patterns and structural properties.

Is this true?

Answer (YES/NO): NO